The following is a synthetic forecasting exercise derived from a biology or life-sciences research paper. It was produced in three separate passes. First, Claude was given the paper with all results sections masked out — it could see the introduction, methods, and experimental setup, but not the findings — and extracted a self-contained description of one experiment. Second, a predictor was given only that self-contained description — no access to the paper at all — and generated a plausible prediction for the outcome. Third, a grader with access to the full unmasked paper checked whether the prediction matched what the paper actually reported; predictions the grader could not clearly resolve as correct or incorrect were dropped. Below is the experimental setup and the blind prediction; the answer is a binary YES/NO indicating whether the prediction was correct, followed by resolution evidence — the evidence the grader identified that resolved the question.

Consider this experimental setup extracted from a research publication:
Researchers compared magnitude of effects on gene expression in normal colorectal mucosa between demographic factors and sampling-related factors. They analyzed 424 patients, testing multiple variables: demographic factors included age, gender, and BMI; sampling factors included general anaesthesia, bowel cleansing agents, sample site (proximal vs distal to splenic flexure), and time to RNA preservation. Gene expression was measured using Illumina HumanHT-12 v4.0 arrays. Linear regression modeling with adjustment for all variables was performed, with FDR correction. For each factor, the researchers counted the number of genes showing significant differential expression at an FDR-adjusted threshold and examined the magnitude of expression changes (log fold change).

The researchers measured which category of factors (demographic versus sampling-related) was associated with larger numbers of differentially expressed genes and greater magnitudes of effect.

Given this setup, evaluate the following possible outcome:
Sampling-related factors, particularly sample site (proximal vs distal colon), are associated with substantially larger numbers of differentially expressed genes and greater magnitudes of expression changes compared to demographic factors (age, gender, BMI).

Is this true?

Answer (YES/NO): YES